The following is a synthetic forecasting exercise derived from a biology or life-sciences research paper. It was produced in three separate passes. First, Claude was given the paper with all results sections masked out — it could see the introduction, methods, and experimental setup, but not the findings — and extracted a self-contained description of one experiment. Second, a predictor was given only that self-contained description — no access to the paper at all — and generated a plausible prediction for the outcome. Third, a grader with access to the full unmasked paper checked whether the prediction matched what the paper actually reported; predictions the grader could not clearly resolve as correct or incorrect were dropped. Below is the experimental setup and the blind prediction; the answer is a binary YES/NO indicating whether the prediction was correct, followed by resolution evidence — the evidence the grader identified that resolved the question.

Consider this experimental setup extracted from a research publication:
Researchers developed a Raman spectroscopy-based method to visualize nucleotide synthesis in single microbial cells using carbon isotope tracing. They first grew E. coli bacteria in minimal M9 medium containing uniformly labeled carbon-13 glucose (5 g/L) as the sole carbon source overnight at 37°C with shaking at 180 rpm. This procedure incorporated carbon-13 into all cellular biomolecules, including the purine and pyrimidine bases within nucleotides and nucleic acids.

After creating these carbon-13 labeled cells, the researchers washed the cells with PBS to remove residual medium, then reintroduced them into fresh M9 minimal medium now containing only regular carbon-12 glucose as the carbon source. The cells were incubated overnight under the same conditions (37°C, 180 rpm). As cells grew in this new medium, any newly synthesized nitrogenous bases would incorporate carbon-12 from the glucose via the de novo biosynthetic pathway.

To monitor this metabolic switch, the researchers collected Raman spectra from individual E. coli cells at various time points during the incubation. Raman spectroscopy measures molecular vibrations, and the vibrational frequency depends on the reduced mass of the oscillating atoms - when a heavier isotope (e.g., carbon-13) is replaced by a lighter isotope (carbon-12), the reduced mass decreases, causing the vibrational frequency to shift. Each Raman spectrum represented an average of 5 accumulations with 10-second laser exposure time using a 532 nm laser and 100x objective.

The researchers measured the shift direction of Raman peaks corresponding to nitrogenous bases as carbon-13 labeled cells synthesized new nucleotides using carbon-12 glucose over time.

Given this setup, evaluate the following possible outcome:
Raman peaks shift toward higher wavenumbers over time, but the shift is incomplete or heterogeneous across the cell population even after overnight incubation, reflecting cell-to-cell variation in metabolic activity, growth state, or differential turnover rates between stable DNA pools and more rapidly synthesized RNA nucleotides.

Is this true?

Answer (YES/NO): YES